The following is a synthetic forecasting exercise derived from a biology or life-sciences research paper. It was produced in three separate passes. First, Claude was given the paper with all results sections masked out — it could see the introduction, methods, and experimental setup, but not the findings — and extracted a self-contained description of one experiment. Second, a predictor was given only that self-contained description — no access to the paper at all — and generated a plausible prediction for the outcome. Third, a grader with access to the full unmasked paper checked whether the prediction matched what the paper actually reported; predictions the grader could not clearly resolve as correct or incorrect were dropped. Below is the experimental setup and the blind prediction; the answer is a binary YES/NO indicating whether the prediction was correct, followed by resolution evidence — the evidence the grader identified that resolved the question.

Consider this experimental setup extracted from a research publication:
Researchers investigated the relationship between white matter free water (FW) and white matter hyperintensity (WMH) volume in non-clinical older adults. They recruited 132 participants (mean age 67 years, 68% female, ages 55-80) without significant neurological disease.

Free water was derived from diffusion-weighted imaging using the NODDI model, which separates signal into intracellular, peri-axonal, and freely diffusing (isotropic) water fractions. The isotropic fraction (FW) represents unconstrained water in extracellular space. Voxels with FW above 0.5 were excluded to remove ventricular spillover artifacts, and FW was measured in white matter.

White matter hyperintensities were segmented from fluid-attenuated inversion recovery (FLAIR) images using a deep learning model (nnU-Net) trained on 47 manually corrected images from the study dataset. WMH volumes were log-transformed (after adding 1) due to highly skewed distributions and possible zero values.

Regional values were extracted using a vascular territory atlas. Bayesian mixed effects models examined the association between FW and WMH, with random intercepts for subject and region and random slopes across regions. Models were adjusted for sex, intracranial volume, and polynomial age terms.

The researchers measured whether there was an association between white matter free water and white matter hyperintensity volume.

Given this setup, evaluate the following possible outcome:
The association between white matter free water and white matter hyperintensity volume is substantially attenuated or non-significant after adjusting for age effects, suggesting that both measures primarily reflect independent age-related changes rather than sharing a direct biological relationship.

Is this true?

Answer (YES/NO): NO